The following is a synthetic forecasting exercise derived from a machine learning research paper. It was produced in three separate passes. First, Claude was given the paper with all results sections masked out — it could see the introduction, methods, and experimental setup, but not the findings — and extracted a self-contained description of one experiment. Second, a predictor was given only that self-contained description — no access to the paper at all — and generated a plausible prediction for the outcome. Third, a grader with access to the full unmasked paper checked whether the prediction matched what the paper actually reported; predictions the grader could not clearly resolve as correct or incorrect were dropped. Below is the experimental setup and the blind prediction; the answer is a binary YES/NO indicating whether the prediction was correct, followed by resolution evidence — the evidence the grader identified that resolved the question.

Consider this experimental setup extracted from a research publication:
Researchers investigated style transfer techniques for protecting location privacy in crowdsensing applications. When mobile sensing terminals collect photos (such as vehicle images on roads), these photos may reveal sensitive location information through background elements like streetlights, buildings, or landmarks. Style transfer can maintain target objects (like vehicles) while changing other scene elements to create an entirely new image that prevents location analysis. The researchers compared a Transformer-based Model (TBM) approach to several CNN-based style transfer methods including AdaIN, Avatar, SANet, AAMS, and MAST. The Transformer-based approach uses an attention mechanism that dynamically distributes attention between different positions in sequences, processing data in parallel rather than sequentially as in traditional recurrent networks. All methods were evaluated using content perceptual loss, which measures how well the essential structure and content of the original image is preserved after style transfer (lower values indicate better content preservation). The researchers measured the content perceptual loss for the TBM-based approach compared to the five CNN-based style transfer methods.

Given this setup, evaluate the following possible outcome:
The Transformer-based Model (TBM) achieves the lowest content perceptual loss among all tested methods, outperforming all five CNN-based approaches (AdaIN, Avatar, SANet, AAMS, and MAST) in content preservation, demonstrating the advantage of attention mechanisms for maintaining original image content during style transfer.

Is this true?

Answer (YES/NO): YES